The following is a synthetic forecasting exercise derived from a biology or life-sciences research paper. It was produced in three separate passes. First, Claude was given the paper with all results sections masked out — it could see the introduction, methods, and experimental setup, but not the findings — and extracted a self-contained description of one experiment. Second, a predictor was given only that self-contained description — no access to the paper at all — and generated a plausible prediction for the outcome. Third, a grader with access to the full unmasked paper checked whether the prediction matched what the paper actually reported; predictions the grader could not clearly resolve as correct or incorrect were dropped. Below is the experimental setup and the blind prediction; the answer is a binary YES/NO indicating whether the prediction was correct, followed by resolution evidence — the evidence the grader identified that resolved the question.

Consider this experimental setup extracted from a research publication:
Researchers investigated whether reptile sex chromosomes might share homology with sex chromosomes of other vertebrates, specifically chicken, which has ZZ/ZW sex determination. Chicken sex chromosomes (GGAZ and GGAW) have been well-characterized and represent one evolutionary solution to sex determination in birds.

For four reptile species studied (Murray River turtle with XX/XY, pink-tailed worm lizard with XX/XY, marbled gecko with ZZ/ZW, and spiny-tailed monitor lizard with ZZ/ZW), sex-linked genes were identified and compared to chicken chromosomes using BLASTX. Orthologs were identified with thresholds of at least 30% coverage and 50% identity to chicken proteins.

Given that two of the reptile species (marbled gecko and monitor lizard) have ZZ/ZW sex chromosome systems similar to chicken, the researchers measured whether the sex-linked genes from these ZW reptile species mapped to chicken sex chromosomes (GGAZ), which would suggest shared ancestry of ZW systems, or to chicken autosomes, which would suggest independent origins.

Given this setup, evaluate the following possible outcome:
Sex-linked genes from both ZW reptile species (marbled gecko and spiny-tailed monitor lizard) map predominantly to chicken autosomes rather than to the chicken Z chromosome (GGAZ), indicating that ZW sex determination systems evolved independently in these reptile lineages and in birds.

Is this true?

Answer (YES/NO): YES